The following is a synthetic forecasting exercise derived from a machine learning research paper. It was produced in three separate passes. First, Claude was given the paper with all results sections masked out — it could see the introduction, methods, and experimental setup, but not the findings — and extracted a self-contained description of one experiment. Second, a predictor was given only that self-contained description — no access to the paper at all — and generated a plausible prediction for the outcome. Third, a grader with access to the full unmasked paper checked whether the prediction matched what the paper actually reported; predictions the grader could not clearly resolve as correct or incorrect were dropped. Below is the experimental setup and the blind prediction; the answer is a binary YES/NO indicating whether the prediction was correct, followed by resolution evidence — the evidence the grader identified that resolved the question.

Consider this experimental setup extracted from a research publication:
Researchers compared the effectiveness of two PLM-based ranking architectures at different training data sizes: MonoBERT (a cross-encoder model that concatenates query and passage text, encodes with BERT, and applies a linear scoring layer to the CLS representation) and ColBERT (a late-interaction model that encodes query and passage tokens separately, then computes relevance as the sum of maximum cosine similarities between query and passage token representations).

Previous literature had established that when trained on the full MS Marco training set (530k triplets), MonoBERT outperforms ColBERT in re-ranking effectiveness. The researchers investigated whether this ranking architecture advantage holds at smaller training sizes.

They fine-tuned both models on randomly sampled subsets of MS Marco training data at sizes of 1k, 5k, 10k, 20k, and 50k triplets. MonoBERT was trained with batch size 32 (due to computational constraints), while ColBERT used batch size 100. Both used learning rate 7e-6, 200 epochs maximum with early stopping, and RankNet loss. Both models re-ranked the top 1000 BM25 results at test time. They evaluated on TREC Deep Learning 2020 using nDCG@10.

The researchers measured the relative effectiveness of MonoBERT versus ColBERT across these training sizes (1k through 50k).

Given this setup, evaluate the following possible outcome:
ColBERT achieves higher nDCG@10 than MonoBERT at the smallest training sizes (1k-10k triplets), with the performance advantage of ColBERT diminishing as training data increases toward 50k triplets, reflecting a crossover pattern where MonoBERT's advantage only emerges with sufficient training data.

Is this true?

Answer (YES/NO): YES